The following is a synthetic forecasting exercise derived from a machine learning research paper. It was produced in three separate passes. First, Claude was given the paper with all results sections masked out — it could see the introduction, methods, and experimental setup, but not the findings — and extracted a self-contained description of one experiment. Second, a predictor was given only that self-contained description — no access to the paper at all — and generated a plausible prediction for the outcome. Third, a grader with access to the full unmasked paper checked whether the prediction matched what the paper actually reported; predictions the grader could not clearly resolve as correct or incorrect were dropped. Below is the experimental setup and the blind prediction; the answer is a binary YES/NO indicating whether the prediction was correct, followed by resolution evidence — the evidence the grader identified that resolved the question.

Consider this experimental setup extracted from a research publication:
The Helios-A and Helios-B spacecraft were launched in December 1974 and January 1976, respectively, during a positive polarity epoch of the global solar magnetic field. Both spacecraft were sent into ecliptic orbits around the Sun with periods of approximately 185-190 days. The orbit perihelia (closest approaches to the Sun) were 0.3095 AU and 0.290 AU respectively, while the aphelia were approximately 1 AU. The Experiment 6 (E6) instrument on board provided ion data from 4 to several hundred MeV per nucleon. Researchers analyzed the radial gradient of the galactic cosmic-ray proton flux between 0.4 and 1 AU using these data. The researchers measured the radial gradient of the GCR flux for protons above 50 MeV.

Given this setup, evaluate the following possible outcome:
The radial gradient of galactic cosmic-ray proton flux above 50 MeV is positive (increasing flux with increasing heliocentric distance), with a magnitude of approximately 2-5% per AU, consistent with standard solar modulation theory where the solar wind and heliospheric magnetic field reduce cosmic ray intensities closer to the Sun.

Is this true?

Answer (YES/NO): NO